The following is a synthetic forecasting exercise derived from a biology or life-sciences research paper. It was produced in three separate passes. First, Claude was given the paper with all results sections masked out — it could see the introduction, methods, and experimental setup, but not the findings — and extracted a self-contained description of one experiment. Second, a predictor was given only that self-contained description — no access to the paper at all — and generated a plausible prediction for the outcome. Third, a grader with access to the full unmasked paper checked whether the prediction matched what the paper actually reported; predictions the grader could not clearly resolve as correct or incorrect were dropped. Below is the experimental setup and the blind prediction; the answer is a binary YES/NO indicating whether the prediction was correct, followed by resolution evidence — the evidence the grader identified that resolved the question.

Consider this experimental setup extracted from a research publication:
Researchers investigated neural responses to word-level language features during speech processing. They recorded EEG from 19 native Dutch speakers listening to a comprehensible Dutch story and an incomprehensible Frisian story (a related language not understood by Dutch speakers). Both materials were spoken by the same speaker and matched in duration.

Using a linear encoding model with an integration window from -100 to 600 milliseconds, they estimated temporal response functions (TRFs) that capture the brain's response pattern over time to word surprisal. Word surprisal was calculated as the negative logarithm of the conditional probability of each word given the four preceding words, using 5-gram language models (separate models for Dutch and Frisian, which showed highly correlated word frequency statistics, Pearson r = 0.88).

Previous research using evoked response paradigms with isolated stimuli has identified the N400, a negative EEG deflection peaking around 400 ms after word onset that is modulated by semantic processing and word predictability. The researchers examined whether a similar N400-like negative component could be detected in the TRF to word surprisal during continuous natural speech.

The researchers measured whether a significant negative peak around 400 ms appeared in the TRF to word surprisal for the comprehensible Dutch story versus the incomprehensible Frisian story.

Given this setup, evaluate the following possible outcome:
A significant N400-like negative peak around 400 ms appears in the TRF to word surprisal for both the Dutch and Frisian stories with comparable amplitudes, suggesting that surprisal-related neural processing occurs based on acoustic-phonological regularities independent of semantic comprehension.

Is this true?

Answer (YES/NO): NO